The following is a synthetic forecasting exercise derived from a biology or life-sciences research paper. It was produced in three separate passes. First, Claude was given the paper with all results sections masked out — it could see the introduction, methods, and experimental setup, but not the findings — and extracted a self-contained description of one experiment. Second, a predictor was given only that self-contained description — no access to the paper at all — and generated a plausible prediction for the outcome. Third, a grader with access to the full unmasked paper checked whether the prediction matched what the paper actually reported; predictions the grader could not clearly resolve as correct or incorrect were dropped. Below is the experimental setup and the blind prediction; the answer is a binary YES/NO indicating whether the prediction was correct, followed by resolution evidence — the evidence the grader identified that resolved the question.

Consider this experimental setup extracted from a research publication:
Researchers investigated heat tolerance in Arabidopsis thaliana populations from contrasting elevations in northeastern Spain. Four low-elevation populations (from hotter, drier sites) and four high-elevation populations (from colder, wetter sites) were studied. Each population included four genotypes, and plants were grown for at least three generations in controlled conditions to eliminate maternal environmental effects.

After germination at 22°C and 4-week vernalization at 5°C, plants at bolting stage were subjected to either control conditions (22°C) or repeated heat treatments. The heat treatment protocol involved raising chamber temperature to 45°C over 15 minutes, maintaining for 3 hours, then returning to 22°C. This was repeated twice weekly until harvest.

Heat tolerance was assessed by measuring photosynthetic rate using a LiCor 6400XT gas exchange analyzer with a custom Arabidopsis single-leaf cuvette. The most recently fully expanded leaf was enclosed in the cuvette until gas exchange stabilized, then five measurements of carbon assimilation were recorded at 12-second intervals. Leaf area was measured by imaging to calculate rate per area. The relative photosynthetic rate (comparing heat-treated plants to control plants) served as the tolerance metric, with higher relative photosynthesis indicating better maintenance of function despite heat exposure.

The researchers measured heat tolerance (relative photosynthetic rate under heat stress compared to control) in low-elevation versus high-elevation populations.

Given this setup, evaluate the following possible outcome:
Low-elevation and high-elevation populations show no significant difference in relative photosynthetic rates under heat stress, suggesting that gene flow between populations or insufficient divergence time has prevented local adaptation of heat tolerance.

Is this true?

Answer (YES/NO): NO